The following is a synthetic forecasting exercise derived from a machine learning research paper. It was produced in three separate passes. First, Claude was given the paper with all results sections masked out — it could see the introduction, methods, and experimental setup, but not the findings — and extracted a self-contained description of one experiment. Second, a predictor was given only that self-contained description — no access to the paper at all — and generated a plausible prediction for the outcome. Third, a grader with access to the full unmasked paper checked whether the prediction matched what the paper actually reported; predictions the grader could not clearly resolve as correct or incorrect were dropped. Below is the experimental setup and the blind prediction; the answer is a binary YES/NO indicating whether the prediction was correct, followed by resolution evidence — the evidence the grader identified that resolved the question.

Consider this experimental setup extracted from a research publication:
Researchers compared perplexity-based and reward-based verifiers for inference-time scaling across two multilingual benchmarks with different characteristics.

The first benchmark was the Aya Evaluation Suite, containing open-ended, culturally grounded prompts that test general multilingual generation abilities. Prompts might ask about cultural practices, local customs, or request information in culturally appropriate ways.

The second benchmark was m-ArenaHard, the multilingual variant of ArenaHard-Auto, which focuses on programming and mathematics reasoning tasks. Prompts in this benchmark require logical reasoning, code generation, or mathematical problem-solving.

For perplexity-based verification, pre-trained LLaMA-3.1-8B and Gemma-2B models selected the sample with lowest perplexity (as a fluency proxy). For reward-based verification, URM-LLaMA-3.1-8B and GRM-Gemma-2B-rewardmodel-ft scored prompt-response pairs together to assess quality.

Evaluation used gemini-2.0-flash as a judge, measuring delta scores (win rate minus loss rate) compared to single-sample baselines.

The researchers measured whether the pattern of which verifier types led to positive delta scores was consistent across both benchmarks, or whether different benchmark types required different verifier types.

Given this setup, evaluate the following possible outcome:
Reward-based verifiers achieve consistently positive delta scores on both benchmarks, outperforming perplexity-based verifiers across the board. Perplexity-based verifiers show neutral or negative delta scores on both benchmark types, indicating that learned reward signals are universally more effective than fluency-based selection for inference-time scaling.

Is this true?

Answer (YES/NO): NO